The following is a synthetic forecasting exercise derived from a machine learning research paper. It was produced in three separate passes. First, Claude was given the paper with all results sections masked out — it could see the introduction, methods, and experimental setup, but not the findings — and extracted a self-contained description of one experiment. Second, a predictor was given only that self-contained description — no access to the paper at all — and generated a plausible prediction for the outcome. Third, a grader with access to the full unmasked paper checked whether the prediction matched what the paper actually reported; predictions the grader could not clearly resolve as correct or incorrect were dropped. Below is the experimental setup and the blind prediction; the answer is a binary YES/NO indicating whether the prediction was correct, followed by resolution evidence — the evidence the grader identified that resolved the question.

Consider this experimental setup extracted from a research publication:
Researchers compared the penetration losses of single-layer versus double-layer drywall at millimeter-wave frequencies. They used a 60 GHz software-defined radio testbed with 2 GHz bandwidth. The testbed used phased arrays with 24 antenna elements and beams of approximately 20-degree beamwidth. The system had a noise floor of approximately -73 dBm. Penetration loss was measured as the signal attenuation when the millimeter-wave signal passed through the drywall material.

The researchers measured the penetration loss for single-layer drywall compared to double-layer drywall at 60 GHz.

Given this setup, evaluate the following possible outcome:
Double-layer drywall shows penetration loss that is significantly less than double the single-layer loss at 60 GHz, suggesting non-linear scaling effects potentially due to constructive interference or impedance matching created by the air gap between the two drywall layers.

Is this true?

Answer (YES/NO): NO